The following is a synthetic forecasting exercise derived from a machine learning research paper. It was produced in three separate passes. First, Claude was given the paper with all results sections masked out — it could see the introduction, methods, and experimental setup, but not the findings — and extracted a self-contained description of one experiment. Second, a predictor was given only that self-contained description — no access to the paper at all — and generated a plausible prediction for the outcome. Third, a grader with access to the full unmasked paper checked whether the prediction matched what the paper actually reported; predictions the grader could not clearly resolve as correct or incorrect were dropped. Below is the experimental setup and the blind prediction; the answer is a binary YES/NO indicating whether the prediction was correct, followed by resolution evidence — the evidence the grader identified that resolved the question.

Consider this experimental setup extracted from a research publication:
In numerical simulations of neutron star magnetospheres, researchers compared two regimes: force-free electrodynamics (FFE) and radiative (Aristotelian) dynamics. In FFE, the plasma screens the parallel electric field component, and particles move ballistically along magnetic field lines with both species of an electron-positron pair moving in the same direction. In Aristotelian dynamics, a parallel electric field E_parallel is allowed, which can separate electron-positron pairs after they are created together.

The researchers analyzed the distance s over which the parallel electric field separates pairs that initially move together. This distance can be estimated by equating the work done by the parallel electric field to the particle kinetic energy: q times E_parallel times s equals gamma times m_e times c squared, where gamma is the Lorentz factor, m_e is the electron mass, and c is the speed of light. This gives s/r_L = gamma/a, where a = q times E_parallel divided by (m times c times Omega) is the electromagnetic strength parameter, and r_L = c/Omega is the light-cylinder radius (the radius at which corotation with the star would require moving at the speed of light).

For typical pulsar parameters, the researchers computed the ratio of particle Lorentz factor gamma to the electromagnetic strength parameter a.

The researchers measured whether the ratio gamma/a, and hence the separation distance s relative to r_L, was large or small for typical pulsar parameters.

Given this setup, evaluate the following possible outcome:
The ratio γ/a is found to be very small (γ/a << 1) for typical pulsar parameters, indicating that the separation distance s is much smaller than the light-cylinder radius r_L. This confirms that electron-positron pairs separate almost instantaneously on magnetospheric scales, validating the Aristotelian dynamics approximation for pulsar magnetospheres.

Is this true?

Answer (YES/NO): YES